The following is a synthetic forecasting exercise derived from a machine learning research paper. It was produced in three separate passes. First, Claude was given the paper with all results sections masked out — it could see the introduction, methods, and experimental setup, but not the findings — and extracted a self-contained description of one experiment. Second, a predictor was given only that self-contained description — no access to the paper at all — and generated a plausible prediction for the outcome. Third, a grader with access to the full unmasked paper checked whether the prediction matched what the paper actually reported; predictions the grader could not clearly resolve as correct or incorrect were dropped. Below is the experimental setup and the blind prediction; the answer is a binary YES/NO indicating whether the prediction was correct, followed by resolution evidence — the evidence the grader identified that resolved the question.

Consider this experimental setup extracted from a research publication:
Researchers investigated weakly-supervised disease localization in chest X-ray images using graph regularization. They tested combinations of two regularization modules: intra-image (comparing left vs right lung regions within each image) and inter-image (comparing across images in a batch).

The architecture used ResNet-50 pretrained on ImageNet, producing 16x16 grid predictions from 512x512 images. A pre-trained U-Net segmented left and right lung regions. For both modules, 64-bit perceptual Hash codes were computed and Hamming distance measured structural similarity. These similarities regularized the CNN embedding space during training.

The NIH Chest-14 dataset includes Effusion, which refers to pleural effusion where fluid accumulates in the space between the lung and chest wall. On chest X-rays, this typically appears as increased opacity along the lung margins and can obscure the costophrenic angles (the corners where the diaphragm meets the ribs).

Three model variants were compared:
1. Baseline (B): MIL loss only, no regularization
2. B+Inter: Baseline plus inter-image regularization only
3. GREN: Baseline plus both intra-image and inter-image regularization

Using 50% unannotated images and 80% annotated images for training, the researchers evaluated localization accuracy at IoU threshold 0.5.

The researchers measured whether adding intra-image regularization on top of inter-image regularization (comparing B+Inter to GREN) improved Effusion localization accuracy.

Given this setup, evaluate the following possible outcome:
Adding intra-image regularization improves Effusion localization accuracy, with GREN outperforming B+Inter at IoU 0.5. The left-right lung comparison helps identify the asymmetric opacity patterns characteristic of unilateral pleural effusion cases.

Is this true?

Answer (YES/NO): NO